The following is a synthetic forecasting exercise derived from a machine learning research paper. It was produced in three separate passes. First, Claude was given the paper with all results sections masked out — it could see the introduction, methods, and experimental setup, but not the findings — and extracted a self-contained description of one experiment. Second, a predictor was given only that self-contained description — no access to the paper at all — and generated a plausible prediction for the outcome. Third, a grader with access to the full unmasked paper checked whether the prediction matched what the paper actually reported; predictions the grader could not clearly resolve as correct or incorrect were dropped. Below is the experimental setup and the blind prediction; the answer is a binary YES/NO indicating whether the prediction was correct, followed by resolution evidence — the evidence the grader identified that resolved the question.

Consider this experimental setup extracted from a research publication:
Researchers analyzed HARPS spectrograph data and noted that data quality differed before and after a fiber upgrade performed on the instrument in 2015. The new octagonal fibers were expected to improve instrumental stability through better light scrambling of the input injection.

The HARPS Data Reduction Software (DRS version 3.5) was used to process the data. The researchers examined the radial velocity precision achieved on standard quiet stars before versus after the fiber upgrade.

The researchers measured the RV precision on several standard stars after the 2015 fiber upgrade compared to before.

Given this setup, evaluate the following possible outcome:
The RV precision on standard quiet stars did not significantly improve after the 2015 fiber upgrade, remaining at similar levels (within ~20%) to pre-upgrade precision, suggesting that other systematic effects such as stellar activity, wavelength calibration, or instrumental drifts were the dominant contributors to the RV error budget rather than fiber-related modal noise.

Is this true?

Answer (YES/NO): NO